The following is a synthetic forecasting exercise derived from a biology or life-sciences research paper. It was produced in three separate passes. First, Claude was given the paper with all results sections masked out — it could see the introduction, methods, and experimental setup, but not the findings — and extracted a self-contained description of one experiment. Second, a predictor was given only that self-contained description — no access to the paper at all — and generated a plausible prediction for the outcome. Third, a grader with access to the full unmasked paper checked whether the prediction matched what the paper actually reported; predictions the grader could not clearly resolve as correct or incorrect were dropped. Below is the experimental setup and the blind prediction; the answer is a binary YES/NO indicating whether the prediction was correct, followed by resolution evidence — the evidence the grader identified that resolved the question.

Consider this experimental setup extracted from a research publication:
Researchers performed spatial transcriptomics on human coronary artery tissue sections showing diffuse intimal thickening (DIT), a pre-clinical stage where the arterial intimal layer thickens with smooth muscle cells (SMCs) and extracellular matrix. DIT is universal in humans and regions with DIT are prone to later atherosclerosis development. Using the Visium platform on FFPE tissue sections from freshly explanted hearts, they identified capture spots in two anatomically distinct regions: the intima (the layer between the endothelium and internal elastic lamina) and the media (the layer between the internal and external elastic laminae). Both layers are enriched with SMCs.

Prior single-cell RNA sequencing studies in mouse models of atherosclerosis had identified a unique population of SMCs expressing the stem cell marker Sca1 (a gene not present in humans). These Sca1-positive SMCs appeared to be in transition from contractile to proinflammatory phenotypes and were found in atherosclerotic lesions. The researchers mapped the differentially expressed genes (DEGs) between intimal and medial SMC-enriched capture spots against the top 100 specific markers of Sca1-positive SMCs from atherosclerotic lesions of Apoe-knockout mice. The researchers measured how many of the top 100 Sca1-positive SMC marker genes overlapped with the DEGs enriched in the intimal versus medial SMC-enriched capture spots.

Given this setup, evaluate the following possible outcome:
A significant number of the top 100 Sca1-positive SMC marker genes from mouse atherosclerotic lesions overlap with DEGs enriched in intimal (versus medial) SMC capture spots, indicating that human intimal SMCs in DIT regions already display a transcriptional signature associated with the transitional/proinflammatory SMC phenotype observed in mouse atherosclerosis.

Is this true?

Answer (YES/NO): NO